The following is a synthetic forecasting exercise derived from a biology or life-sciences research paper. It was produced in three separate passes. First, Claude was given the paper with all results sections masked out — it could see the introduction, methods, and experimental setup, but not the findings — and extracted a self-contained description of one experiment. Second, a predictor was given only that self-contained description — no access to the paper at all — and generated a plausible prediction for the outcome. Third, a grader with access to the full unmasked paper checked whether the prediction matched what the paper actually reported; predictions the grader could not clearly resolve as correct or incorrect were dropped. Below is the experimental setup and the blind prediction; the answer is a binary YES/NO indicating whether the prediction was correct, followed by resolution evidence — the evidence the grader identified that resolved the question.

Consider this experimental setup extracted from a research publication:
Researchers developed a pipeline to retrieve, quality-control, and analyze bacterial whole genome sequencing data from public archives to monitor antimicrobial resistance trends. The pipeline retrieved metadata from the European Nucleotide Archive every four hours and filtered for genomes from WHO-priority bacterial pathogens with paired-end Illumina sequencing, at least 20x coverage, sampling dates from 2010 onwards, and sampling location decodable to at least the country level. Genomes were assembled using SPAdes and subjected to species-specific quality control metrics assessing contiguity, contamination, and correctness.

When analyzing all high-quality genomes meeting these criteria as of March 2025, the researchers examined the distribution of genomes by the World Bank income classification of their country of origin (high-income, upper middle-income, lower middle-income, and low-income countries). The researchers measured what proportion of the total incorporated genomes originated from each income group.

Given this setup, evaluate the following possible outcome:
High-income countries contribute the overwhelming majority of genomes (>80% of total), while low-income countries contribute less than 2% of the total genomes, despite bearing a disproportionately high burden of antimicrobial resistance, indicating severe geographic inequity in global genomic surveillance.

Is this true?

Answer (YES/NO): YES